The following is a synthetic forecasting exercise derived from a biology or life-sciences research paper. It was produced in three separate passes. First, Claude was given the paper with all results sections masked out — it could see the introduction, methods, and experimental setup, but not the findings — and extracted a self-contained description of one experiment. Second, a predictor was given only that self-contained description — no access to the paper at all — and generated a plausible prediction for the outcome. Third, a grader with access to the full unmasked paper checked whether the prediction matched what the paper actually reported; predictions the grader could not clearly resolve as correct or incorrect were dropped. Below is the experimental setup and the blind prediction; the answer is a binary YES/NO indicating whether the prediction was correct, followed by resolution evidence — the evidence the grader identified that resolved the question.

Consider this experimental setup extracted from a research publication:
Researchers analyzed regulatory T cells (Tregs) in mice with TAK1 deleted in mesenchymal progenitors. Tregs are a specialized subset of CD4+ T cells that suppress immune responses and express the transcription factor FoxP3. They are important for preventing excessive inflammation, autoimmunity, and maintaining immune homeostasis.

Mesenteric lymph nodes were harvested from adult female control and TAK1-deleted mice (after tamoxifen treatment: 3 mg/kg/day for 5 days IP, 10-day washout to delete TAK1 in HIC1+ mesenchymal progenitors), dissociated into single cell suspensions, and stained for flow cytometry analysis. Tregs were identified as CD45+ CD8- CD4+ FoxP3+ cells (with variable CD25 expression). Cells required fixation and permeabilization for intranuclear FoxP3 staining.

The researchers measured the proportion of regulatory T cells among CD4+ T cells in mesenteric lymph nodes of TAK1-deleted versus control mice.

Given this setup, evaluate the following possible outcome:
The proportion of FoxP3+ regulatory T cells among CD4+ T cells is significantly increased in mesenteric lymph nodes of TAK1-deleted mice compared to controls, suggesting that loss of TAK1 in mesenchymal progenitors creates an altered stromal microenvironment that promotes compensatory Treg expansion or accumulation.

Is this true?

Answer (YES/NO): NO